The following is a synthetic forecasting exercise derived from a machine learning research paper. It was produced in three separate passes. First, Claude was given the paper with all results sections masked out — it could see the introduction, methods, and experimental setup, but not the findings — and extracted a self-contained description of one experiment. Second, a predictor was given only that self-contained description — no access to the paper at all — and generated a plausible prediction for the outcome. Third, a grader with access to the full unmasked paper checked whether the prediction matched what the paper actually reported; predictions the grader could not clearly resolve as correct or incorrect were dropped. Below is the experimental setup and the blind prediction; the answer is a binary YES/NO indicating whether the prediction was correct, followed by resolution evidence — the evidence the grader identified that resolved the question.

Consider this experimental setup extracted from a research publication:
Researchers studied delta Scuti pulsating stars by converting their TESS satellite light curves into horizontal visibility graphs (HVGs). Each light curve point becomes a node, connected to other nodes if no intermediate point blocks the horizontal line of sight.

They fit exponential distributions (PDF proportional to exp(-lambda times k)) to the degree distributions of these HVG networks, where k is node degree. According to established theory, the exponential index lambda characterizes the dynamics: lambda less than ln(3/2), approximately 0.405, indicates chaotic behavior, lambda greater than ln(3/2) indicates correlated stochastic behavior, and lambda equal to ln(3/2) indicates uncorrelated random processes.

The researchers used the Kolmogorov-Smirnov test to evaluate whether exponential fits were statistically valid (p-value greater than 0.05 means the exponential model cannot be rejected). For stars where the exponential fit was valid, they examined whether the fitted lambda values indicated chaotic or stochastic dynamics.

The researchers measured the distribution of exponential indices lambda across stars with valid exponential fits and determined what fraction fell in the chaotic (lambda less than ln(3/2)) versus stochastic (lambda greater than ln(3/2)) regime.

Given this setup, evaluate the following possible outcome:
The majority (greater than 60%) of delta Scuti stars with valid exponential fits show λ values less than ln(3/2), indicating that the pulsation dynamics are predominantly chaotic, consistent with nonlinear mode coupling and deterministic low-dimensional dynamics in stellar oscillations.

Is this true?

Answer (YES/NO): NO